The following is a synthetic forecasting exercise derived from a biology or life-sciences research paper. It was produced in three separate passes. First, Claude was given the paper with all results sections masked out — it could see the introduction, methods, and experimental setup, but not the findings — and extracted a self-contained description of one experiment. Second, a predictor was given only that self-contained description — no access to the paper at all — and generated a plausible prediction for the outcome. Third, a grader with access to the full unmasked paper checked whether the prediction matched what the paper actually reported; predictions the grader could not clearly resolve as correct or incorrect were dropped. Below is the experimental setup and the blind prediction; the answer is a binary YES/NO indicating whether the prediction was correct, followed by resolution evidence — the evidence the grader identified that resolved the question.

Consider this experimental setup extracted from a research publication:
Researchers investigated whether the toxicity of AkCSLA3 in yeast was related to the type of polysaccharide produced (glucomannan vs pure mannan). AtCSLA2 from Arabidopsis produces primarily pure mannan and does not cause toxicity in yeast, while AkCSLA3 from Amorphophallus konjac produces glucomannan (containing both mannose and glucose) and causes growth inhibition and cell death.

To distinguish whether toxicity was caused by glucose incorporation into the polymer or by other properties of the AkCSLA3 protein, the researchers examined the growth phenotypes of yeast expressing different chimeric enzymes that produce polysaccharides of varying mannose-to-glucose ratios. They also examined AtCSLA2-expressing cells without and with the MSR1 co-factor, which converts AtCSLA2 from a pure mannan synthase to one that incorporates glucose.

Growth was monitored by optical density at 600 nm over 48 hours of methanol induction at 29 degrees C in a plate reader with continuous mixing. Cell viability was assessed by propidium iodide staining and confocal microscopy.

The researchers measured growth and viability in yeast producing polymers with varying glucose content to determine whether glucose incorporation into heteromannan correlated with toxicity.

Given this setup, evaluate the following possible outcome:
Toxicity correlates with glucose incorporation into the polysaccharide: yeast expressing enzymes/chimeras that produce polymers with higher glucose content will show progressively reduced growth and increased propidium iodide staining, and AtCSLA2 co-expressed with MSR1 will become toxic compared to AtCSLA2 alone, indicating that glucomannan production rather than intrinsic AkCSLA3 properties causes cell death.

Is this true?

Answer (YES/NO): NO